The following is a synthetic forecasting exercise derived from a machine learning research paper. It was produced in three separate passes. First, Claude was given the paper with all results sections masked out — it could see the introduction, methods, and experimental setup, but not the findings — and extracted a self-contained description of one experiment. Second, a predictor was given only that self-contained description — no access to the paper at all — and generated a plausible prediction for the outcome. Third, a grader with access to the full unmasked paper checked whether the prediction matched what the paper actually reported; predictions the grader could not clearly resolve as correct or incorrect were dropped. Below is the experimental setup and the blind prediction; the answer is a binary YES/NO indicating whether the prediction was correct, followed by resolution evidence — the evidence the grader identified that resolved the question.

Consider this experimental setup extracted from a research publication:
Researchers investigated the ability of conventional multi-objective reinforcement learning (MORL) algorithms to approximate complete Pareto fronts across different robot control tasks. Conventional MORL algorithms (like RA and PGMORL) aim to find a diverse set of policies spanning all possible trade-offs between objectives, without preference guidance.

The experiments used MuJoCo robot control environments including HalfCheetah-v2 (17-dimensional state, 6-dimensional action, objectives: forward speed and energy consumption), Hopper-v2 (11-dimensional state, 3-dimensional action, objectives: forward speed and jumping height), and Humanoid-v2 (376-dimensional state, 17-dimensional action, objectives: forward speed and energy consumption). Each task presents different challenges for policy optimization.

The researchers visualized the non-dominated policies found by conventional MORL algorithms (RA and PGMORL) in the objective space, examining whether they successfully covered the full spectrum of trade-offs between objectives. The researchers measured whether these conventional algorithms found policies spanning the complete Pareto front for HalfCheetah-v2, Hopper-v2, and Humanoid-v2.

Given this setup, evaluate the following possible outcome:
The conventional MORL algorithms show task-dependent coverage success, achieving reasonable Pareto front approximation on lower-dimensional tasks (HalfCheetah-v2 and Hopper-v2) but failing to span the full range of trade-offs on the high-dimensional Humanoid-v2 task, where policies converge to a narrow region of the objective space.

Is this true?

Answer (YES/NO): NO